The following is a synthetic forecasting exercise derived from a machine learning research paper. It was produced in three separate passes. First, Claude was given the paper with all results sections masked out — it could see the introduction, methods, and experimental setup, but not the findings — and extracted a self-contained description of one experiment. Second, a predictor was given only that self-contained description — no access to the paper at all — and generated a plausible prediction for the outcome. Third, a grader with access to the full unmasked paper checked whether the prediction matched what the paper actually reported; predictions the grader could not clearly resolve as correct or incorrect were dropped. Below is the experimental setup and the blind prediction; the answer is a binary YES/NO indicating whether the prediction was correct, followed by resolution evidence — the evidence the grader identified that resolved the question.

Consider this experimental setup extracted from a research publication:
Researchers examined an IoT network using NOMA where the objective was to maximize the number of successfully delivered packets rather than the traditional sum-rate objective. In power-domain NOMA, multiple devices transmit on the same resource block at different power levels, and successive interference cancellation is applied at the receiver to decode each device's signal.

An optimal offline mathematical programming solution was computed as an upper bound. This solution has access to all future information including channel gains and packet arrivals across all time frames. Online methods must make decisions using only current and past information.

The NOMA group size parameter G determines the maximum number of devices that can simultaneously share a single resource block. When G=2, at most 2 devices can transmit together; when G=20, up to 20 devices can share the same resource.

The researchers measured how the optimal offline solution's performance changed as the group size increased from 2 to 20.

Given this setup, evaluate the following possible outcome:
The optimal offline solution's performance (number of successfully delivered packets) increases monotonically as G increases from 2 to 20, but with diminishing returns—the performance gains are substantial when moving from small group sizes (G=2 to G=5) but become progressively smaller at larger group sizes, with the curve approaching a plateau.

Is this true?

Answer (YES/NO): NO